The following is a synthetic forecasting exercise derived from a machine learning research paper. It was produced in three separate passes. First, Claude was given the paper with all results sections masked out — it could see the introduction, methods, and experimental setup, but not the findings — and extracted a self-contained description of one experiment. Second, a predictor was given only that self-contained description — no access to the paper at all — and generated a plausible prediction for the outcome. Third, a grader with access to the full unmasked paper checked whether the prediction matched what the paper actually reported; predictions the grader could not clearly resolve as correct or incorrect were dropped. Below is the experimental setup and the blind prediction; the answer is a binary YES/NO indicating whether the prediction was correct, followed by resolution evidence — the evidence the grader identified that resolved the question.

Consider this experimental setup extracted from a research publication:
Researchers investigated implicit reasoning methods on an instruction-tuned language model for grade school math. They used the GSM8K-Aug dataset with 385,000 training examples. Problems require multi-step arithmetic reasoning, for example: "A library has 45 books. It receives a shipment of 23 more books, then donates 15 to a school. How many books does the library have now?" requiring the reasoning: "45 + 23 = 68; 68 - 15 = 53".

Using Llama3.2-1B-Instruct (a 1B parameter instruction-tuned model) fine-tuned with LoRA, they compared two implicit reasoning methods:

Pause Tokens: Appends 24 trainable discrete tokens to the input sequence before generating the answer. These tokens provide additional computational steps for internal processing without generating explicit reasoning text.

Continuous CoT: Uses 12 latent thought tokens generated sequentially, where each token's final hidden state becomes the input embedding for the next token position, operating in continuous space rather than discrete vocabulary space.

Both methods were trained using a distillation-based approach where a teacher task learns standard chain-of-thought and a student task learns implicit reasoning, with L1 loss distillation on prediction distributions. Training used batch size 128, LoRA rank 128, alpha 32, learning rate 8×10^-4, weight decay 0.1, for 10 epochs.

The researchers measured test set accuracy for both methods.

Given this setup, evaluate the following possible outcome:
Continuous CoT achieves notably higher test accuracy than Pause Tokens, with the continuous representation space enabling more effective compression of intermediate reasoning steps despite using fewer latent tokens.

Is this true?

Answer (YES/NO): NO